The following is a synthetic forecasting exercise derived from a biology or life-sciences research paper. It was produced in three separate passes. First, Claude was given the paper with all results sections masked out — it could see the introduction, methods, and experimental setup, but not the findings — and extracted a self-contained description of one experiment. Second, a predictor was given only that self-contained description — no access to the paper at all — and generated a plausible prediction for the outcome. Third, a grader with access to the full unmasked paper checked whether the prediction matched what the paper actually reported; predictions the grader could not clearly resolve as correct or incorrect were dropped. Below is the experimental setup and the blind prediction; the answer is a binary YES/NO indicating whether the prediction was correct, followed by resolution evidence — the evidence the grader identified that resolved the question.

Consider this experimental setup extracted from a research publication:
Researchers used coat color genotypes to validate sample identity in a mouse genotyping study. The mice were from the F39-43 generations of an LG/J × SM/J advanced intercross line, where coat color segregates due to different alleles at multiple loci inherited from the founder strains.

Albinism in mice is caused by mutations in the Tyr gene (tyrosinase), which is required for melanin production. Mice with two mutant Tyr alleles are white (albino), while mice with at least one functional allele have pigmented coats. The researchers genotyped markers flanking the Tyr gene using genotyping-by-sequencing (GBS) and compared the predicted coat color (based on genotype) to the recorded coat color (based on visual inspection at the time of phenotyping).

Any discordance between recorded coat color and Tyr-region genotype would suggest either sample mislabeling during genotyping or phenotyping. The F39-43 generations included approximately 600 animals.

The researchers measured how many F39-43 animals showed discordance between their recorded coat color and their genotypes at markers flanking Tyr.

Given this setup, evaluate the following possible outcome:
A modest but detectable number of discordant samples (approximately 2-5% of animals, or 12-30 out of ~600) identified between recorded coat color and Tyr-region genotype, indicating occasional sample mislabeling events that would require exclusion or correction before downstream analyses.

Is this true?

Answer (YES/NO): YES